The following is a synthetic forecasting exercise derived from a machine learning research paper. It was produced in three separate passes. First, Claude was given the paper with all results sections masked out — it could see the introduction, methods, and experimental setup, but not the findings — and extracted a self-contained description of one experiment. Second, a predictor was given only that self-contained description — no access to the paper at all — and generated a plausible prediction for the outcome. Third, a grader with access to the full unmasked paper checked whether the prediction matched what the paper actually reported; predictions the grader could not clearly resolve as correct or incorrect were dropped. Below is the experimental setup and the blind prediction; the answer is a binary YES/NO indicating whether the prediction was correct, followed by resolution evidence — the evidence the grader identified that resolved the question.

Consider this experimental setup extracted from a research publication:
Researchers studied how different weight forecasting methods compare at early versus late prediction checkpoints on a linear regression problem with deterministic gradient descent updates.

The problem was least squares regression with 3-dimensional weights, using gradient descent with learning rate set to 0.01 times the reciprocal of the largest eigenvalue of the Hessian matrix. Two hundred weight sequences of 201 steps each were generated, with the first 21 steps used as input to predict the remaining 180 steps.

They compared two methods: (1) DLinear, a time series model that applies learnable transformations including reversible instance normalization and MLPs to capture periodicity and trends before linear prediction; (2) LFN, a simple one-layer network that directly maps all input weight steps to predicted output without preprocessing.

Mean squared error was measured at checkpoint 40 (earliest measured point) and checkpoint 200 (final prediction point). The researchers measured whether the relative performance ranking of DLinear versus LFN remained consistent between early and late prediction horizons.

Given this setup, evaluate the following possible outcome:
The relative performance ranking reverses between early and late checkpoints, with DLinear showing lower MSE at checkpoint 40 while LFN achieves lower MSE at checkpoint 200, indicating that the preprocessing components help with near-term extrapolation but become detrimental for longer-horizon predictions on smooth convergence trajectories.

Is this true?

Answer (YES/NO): NO